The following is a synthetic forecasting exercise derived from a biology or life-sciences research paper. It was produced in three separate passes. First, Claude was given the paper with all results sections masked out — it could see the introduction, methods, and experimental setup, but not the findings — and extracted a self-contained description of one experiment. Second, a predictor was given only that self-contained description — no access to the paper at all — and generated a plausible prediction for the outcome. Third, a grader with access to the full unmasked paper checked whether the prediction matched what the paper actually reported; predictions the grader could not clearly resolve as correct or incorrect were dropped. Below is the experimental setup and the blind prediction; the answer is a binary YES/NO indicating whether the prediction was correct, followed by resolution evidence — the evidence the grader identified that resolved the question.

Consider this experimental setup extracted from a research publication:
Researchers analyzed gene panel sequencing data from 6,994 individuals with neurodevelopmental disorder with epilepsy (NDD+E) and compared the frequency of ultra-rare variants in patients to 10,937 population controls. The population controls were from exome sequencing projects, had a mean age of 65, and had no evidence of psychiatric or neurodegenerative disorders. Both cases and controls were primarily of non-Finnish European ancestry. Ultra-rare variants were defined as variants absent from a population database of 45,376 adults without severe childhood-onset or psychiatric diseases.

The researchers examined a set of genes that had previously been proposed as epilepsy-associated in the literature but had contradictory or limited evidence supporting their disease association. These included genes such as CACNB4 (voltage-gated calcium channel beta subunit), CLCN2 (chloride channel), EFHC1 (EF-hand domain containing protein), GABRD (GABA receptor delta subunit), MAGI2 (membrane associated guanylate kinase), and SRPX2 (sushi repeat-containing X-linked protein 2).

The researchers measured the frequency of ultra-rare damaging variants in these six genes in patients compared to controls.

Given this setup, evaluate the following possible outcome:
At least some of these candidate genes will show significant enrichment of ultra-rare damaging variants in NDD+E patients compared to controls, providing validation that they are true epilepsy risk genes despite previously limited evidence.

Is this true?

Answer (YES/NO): NO